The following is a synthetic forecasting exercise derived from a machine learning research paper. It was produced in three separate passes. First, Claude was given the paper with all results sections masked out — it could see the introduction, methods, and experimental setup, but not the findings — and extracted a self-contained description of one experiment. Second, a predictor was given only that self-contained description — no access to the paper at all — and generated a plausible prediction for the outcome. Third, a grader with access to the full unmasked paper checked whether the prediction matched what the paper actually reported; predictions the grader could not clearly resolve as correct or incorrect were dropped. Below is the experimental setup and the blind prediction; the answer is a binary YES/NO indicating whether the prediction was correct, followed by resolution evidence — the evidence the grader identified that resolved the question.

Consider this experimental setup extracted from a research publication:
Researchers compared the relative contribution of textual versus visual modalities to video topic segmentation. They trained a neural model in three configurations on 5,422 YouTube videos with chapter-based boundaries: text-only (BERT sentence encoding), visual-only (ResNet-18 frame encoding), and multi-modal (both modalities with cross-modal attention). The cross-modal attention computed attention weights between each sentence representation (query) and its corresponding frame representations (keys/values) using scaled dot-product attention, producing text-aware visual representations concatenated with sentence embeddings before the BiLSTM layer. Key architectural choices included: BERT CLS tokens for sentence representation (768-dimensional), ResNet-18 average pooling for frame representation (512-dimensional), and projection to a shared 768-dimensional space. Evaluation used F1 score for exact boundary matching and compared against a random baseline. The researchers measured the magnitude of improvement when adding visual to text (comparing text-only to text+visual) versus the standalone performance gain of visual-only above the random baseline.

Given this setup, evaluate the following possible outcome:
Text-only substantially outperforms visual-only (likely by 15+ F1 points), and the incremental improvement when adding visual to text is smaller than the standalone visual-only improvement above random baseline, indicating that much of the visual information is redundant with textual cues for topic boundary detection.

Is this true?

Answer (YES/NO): NO